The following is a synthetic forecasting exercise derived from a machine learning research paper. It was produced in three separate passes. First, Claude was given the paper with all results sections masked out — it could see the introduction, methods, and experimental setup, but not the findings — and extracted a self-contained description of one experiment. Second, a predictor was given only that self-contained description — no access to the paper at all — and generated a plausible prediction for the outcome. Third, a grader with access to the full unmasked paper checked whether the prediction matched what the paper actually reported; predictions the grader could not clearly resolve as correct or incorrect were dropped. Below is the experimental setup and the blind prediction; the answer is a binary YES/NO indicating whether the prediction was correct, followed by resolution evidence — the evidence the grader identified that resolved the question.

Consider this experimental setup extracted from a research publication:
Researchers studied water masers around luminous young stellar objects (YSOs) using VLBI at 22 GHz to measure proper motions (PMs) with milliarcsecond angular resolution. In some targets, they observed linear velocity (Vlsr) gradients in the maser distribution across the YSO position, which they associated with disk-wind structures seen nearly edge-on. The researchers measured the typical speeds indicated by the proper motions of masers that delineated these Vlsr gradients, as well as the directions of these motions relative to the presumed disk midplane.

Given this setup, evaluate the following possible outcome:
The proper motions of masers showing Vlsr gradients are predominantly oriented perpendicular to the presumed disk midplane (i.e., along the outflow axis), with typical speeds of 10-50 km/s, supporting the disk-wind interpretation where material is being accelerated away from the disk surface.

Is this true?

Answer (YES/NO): YES